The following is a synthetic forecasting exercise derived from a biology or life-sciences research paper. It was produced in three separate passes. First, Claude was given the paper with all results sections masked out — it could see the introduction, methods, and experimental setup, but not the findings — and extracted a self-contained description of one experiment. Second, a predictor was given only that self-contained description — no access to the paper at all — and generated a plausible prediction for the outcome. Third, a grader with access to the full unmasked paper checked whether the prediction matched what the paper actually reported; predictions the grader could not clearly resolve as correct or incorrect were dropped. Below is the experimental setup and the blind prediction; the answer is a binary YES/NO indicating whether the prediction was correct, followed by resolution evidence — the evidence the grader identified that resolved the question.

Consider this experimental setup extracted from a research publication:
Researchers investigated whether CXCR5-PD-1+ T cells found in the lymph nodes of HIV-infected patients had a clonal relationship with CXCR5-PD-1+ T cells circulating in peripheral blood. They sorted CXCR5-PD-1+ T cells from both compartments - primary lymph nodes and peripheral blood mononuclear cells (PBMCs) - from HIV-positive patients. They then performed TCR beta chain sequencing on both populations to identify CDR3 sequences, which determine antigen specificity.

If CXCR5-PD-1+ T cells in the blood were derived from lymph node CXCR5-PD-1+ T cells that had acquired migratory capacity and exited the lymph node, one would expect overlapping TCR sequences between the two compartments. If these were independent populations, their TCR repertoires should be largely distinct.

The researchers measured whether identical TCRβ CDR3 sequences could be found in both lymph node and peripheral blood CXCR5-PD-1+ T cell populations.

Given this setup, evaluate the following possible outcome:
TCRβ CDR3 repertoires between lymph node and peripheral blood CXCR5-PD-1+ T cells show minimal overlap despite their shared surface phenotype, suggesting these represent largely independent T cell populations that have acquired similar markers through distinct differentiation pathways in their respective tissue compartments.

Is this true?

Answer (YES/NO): NO